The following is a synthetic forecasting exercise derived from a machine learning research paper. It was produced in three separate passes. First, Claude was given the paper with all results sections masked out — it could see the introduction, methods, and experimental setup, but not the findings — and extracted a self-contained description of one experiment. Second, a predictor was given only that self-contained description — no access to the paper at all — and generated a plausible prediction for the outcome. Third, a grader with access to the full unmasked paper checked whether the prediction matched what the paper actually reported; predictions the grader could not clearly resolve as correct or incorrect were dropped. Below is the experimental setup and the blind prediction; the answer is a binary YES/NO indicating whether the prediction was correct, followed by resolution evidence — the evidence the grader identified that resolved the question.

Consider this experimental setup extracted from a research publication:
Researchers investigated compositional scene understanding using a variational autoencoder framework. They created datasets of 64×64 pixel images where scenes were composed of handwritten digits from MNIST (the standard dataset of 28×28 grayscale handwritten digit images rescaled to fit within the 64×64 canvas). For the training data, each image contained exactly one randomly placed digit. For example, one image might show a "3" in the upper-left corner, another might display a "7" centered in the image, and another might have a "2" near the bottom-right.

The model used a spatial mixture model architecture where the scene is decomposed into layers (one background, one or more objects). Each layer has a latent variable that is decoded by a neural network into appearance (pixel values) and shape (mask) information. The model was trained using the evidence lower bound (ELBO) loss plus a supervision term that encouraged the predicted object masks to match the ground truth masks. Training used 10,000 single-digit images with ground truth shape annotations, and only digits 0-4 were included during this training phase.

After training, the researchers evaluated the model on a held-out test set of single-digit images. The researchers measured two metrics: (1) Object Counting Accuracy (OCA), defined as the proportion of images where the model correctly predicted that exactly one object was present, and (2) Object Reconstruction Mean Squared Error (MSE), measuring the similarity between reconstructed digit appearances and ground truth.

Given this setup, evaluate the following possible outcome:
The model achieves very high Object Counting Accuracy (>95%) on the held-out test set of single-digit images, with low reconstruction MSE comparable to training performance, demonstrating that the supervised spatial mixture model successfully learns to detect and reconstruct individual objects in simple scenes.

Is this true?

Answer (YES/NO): YES